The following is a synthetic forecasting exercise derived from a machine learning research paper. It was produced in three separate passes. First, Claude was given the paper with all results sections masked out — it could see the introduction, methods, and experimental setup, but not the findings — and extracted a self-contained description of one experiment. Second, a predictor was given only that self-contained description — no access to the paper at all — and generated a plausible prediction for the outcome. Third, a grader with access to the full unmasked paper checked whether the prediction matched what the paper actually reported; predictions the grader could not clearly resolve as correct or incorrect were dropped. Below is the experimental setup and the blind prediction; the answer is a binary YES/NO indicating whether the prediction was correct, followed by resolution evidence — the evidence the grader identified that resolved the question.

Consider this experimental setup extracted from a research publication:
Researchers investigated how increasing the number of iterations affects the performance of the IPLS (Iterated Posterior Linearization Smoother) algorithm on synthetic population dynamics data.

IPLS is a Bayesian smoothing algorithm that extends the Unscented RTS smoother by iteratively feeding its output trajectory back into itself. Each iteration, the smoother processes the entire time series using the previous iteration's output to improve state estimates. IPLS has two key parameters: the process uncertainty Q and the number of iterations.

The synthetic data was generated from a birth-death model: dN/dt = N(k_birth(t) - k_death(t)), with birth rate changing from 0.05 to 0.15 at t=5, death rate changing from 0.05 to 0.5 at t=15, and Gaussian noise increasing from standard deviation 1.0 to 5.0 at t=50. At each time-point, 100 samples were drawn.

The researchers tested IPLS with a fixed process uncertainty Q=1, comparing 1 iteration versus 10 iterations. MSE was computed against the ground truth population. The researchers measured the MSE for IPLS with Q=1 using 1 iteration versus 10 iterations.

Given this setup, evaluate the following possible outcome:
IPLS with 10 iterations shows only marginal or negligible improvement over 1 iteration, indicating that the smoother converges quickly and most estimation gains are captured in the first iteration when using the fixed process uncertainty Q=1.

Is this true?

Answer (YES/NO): NO